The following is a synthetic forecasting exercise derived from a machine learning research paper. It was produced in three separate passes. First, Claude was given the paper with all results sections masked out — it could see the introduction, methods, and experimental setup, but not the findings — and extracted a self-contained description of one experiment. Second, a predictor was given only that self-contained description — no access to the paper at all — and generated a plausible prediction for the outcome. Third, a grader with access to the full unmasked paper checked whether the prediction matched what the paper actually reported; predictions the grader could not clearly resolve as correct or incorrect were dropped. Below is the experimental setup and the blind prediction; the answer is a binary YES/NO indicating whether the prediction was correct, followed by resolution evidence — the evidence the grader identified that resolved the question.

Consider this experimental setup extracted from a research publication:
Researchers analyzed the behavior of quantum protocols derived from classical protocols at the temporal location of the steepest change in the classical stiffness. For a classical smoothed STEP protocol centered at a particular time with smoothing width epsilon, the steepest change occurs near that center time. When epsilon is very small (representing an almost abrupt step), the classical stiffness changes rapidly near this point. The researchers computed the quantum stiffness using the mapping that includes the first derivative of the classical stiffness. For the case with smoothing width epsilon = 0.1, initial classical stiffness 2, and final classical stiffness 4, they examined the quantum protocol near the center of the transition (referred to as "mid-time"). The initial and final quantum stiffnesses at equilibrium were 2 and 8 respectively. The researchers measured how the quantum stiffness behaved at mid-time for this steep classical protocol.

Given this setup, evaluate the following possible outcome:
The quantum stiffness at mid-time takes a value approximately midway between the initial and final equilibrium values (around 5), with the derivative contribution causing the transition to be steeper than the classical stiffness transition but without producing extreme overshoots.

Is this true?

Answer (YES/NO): NO